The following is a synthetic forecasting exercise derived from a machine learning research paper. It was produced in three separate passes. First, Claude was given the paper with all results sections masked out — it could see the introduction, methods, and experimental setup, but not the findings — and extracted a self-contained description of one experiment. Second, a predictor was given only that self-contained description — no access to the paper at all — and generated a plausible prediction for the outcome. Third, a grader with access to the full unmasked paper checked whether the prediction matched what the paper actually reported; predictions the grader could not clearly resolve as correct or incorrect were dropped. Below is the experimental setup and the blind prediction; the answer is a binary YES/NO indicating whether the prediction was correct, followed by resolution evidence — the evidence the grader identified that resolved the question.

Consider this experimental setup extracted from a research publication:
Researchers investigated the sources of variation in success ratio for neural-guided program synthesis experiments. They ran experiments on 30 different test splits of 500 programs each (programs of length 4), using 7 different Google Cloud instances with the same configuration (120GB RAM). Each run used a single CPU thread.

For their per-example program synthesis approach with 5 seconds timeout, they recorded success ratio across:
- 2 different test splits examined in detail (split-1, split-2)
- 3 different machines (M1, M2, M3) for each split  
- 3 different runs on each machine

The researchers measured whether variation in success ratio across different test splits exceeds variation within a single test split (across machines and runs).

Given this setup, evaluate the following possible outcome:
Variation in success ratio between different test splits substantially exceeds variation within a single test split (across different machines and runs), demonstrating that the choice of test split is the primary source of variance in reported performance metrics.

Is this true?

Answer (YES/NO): YES